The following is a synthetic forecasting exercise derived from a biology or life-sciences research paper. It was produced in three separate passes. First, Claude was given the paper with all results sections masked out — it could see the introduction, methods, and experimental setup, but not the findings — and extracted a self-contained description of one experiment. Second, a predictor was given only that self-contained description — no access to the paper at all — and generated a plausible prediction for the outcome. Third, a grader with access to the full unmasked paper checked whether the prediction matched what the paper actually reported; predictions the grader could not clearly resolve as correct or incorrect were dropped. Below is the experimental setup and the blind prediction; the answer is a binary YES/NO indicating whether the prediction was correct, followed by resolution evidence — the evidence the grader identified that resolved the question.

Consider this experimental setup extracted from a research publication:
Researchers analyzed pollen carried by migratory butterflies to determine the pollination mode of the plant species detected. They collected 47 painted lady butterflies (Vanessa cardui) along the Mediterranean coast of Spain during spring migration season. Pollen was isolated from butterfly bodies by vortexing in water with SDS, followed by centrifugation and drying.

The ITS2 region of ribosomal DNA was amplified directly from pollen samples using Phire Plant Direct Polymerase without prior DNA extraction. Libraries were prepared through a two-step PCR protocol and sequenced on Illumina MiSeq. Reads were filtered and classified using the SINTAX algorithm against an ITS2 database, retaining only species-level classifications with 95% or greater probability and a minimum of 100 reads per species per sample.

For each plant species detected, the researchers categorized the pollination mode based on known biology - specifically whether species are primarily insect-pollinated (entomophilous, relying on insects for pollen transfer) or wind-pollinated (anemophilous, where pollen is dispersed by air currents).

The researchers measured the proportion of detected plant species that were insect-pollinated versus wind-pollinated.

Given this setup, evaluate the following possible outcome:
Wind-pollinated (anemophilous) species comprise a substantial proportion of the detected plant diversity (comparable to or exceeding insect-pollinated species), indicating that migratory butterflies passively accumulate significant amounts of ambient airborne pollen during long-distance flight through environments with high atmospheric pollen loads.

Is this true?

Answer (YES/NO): NO